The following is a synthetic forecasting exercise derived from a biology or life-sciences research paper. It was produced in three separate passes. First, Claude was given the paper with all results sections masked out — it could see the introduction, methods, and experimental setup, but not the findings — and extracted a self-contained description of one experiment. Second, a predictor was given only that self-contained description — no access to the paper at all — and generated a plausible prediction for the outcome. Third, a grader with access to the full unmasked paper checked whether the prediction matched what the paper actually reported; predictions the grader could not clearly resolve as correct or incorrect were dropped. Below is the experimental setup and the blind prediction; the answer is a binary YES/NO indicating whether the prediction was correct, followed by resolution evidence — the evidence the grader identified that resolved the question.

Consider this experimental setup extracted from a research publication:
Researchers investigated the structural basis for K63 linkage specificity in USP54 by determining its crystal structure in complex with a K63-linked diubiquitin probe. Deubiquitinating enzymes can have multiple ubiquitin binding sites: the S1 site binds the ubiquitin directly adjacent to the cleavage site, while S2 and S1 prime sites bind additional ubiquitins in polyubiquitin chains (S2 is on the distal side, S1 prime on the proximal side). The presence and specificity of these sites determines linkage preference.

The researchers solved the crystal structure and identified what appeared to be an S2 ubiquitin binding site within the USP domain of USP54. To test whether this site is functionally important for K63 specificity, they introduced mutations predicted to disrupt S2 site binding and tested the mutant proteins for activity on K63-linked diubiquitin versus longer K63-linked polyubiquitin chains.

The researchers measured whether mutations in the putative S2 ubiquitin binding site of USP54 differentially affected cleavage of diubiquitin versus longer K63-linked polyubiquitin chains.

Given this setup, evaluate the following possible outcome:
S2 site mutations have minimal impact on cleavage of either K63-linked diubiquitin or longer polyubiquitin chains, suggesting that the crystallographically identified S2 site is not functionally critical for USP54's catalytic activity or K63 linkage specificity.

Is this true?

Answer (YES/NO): NO